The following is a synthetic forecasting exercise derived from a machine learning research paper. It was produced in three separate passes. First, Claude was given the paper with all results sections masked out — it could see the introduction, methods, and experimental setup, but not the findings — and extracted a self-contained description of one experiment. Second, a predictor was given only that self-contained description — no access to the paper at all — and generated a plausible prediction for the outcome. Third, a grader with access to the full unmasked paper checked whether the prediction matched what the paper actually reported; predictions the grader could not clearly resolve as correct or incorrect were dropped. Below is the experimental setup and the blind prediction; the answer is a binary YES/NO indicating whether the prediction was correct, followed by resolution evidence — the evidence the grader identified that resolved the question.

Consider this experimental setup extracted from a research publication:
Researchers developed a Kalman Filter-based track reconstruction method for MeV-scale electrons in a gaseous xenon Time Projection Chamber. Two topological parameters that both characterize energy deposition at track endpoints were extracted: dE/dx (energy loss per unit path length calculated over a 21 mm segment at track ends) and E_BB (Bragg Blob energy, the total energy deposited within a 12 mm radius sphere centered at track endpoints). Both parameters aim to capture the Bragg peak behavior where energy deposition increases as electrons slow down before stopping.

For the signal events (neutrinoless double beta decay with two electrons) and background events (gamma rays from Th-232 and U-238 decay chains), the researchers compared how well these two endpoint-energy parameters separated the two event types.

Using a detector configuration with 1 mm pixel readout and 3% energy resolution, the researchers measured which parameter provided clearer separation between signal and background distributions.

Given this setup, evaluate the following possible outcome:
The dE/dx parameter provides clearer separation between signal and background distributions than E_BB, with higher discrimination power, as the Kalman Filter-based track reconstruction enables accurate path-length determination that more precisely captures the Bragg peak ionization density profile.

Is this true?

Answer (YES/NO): YES